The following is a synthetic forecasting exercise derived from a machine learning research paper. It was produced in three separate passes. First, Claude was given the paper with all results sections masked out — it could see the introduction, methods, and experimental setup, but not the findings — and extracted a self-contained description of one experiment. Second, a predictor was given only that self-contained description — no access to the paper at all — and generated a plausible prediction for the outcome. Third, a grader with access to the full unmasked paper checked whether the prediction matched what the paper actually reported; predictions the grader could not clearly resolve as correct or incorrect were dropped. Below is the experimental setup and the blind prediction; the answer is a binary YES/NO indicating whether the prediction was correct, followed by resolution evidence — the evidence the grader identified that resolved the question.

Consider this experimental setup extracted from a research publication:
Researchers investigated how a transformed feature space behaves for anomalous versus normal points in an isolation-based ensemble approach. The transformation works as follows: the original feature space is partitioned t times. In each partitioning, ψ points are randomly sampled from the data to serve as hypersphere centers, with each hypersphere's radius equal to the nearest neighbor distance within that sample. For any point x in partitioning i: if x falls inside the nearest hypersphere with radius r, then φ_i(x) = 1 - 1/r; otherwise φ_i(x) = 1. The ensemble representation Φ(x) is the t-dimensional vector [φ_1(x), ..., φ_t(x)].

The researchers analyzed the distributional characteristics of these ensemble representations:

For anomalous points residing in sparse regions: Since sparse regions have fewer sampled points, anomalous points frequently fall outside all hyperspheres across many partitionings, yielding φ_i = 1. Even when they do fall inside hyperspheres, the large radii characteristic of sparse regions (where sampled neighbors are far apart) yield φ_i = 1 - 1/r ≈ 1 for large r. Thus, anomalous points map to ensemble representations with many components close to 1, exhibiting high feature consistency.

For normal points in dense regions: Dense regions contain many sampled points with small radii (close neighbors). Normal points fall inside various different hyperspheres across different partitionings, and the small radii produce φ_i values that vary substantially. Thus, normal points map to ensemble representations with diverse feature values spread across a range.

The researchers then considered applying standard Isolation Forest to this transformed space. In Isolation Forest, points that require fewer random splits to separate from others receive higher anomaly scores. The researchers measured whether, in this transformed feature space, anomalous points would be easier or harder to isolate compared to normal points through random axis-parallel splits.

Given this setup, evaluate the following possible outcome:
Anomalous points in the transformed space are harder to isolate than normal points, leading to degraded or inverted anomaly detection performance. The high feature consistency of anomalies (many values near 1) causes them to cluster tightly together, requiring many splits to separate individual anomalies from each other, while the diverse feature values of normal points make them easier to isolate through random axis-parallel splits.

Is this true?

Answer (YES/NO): YES